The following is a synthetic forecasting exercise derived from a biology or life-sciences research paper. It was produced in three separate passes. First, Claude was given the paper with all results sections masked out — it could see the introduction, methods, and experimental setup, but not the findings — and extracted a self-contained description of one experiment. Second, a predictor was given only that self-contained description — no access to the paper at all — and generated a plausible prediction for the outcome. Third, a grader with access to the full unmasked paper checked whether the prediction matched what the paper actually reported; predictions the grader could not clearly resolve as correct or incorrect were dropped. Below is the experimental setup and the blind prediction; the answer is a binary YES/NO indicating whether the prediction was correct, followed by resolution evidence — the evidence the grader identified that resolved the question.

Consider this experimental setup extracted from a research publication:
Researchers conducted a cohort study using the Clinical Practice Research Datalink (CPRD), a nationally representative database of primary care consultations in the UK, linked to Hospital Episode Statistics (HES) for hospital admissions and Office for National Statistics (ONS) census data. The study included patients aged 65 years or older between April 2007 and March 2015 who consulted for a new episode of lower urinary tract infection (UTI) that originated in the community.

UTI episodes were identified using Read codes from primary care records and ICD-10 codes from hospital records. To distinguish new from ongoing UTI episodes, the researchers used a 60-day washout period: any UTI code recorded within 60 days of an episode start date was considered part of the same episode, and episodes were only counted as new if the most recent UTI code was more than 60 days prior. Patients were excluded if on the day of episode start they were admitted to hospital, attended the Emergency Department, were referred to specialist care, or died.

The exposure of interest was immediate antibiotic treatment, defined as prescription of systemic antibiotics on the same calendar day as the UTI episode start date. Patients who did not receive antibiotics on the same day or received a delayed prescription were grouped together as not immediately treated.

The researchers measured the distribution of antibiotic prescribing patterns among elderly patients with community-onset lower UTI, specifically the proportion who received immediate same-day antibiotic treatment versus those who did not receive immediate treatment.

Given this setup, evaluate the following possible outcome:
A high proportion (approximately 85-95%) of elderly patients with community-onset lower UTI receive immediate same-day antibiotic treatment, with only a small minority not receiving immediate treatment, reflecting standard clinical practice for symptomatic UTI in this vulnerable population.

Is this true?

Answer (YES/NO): YES